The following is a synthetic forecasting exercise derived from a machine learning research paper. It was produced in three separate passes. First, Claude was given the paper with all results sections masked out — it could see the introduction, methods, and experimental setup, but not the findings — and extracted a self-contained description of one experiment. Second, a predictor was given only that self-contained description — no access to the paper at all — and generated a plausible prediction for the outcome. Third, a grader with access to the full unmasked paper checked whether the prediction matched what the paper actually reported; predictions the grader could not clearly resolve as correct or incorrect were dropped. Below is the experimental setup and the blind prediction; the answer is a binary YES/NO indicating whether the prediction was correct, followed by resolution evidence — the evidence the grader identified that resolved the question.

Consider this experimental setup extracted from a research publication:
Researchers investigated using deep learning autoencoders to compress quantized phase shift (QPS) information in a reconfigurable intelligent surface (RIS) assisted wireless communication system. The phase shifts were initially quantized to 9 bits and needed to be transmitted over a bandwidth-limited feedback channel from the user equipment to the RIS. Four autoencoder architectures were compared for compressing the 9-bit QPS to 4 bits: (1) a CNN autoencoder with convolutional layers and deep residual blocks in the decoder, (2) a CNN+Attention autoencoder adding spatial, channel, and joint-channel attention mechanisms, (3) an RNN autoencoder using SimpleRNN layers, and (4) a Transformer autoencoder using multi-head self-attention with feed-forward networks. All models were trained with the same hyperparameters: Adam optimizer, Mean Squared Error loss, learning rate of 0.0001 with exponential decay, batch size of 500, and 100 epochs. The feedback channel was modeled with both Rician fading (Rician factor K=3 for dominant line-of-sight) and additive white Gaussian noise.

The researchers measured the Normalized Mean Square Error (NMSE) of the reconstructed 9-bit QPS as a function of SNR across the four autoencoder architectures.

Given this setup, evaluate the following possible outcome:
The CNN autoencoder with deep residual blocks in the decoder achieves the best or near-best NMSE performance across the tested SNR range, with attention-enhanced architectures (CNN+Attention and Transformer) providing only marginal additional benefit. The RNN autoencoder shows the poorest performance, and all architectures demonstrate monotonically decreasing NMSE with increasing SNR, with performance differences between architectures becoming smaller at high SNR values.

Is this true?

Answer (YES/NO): NO